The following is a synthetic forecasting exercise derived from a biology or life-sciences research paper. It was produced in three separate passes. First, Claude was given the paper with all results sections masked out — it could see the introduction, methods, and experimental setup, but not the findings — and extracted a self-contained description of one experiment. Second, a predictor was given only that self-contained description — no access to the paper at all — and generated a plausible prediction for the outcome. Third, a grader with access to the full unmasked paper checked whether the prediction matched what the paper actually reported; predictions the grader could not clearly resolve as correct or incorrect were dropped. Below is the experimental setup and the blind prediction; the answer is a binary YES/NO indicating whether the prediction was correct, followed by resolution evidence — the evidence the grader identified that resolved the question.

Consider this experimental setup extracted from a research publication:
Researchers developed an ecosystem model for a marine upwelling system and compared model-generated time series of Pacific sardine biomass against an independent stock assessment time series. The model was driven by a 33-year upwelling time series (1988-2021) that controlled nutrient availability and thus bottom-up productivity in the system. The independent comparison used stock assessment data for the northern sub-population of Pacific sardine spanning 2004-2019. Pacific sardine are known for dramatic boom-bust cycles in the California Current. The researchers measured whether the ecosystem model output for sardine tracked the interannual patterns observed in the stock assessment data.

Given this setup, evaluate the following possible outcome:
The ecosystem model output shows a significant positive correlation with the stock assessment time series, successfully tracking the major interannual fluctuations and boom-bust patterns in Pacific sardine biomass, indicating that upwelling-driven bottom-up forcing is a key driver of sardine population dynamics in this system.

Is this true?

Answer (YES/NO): NO